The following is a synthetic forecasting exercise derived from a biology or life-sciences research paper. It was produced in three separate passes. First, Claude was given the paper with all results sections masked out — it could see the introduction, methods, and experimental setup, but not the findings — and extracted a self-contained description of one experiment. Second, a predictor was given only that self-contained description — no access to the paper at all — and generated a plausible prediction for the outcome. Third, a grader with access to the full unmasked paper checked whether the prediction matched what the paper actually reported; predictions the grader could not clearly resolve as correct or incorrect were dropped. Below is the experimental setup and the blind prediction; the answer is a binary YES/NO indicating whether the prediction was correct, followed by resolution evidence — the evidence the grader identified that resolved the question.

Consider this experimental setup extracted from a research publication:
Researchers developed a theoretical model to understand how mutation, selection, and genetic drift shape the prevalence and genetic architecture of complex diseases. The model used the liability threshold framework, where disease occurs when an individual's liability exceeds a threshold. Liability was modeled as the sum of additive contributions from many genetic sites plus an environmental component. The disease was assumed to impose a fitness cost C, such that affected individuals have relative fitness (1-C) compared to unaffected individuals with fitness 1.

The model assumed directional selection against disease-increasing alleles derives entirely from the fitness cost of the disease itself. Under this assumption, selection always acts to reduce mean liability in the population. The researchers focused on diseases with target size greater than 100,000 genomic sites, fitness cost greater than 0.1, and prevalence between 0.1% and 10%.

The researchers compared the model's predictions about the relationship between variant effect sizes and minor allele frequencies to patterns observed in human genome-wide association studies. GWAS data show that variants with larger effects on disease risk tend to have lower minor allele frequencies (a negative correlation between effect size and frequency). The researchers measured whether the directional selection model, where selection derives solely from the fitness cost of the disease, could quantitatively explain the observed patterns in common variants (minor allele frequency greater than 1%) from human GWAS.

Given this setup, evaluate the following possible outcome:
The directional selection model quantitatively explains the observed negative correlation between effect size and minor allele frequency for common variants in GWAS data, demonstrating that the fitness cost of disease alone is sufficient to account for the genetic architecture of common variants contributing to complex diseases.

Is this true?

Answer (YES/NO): NO